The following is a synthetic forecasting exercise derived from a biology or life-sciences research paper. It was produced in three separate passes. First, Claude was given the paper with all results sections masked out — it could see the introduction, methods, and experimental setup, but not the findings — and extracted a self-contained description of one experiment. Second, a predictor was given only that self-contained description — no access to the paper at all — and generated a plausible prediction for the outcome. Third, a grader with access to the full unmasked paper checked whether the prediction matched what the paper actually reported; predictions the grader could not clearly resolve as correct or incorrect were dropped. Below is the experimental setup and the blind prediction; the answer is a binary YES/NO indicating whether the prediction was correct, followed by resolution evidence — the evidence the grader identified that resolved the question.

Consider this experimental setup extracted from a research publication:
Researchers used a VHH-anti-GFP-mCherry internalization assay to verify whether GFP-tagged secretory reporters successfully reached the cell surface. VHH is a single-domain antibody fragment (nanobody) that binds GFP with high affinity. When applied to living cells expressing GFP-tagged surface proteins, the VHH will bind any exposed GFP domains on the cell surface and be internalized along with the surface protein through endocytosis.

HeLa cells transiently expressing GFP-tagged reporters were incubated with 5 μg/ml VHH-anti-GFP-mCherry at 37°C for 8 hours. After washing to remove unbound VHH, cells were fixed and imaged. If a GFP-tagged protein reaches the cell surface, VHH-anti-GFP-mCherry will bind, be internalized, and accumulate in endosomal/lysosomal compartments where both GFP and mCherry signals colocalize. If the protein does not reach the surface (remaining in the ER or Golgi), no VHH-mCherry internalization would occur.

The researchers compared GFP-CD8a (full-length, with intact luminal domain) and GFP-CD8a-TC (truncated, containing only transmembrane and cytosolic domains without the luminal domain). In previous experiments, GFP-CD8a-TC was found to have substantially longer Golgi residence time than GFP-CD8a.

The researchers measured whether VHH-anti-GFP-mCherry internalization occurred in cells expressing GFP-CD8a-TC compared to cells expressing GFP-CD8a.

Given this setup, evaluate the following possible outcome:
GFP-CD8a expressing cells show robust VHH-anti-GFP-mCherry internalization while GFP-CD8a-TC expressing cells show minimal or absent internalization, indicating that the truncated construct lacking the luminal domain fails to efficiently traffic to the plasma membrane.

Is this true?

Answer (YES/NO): NO